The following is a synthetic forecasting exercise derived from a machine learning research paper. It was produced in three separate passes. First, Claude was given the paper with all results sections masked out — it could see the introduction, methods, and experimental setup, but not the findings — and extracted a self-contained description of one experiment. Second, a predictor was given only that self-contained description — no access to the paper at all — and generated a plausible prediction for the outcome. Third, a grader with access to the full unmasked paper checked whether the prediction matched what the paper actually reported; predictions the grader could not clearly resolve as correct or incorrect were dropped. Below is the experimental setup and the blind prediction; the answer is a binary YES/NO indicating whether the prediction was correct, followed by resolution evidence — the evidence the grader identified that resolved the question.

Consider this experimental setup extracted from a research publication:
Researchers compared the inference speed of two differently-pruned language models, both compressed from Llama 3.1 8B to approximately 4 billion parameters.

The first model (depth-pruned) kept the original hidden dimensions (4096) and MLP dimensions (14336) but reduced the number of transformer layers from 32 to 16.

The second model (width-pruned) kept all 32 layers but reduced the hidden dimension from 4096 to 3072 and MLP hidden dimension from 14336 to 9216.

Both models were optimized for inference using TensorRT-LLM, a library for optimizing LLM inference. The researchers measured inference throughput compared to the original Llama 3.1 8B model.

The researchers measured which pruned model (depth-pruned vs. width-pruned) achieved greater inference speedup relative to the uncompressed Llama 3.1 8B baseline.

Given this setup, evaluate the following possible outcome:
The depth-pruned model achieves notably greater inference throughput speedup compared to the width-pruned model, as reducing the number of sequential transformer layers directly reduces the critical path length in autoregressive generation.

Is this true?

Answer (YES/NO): YES